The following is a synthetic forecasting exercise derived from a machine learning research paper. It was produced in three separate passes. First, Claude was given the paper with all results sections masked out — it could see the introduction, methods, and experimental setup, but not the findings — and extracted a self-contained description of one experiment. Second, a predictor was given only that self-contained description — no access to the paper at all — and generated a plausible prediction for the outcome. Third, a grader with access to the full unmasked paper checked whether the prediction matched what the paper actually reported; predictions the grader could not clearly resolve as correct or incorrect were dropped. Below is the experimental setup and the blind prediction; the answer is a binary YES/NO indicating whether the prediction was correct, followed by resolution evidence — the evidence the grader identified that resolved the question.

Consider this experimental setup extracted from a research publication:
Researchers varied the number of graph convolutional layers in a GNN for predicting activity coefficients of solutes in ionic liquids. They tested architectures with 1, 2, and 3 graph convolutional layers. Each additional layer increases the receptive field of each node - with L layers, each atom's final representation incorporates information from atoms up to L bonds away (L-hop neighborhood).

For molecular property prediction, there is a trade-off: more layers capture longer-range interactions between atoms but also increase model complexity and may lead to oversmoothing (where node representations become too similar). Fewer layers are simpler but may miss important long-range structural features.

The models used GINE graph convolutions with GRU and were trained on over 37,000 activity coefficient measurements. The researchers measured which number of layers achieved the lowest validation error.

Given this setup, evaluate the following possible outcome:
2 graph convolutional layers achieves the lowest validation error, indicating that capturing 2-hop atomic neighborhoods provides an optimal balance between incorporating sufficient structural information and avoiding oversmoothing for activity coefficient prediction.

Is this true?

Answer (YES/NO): YES